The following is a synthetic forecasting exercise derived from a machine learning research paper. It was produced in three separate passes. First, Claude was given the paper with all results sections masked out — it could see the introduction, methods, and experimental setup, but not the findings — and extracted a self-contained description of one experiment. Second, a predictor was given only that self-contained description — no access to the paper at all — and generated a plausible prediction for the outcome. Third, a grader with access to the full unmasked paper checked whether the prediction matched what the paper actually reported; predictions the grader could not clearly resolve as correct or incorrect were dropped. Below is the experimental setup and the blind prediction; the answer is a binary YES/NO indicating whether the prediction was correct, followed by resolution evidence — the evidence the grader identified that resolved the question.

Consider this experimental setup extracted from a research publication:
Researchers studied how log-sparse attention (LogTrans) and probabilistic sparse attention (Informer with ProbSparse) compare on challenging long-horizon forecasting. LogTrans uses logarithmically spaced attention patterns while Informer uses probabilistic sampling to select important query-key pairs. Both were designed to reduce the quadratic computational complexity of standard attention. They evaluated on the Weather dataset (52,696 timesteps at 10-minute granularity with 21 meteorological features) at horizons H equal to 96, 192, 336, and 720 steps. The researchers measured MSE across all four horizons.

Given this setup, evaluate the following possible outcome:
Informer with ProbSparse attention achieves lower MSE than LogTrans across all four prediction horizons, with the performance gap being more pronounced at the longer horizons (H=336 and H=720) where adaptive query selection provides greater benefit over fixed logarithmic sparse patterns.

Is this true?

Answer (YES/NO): NO